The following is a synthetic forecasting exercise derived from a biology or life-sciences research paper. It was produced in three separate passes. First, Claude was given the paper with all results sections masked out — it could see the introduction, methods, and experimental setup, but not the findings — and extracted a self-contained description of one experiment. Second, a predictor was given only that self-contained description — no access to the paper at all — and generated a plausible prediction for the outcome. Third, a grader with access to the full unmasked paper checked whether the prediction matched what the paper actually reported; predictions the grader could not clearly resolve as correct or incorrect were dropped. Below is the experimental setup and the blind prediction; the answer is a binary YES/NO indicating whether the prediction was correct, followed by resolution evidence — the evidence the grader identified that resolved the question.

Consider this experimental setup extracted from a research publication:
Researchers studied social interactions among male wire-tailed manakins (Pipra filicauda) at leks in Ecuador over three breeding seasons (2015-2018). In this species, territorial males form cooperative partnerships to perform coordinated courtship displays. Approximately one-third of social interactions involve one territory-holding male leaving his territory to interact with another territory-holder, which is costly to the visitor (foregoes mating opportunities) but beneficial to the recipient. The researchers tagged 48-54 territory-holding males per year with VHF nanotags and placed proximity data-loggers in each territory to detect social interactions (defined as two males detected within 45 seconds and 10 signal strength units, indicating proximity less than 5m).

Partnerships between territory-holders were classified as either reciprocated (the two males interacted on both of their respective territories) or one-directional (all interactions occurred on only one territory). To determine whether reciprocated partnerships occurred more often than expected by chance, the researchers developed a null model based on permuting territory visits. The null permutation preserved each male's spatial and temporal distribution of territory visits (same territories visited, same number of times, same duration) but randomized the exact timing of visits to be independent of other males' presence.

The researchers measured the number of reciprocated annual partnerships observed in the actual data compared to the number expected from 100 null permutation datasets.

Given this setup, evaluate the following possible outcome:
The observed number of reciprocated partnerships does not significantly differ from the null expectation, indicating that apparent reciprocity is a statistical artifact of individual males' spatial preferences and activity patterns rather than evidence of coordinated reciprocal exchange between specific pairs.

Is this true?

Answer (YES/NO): NO